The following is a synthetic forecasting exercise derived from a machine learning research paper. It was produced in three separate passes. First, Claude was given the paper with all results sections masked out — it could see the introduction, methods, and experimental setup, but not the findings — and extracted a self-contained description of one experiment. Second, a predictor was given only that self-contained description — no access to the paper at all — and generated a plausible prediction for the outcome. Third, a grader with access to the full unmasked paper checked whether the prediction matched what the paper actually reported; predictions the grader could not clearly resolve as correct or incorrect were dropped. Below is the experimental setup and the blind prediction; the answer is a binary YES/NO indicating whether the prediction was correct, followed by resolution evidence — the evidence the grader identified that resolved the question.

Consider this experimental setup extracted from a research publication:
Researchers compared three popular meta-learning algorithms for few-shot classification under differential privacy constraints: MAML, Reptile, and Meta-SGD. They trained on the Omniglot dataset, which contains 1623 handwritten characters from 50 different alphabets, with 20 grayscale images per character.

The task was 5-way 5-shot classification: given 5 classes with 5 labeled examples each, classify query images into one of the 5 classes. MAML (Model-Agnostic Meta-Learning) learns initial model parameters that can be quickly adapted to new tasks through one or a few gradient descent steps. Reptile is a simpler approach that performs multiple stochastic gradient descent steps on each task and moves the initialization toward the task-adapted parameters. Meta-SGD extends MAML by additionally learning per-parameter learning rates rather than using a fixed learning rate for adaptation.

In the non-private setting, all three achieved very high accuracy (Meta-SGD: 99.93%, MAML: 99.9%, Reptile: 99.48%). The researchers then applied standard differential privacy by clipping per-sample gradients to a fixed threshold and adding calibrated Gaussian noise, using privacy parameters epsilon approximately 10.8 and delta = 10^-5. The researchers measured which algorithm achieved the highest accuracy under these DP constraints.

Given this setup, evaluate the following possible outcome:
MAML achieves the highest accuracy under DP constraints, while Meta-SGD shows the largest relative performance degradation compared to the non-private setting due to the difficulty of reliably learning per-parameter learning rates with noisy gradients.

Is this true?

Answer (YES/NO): YES